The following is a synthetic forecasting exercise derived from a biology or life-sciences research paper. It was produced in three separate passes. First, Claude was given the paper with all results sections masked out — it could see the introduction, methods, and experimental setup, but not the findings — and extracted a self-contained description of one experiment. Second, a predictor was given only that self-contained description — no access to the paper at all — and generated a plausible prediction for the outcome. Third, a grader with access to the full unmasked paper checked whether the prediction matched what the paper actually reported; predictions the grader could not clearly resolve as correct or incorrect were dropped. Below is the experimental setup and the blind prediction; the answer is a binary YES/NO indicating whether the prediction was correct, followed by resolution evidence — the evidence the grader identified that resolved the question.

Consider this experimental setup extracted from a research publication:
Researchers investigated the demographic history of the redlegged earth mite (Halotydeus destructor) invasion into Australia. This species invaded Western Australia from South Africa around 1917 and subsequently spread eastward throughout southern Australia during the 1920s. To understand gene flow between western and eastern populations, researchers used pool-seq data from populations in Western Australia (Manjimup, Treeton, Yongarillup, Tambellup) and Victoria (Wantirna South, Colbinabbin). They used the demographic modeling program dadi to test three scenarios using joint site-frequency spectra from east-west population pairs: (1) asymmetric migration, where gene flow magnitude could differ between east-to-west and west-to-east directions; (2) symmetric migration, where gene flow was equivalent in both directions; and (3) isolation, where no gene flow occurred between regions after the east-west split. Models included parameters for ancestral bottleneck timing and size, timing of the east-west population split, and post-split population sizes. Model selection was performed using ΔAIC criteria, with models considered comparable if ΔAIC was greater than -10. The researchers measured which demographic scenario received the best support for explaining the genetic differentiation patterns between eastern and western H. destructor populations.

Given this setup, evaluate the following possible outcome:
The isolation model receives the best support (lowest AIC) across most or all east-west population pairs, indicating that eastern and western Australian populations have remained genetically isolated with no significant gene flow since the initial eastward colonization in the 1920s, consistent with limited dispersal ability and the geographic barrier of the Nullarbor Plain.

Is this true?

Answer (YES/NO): YES